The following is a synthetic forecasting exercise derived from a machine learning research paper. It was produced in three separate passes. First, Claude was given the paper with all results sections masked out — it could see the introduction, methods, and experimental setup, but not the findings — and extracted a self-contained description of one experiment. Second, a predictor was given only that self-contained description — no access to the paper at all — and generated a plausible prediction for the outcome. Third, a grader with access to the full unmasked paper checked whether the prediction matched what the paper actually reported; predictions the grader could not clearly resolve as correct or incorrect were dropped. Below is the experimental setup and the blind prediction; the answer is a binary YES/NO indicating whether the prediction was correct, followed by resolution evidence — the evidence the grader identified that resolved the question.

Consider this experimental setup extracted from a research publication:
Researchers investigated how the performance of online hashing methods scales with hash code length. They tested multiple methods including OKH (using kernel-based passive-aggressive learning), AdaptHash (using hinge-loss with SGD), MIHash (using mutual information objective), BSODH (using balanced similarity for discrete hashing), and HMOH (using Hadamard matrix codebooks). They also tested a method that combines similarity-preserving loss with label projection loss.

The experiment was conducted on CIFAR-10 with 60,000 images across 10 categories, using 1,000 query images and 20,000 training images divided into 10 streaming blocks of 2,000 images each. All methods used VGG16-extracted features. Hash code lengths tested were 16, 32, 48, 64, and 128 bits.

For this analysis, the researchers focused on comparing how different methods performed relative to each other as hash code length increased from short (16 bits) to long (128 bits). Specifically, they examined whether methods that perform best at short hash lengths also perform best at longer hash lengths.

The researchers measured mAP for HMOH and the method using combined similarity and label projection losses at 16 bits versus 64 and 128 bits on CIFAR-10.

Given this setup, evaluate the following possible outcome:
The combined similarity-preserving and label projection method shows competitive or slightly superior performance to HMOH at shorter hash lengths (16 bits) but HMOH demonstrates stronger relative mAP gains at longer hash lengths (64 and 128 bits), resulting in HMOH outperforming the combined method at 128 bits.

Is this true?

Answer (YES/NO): NO